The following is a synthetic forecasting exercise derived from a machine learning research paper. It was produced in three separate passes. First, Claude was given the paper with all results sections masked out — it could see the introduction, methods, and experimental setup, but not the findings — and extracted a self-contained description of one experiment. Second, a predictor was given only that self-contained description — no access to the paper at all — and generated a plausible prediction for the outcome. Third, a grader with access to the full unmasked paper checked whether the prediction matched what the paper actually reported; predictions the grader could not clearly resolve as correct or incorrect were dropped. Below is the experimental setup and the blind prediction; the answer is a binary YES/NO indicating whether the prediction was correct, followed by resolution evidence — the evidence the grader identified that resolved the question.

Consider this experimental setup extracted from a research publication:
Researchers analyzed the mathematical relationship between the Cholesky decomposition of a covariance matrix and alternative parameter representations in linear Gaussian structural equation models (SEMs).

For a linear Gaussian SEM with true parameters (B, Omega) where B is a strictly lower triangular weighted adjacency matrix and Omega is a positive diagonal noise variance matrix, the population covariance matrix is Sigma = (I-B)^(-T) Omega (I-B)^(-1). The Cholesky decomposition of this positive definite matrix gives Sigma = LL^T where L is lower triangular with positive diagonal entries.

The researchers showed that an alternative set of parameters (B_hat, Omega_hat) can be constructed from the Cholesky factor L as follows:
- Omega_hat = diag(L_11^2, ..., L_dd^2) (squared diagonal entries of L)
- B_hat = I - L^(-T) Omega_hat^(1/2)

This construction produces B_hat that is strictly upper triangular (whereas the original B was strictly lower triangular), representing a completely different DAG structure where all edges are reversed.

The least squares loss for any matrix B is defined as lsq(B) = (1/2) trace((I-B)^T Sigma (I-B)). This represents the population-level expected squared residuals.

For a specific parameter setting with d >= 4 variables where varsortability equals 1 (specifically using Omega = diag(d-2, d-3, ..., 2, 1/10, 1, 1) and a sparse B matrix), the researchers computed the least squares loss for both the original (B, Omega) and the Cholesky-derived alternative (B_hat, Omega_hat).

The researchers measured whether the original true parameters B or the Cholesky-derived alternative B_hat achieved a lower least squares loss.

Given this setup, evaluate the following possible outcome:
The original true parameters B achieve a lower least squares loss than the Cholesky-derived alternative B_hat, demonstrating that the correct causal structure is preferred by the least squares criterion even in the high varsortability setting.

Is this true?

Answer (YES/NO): NO